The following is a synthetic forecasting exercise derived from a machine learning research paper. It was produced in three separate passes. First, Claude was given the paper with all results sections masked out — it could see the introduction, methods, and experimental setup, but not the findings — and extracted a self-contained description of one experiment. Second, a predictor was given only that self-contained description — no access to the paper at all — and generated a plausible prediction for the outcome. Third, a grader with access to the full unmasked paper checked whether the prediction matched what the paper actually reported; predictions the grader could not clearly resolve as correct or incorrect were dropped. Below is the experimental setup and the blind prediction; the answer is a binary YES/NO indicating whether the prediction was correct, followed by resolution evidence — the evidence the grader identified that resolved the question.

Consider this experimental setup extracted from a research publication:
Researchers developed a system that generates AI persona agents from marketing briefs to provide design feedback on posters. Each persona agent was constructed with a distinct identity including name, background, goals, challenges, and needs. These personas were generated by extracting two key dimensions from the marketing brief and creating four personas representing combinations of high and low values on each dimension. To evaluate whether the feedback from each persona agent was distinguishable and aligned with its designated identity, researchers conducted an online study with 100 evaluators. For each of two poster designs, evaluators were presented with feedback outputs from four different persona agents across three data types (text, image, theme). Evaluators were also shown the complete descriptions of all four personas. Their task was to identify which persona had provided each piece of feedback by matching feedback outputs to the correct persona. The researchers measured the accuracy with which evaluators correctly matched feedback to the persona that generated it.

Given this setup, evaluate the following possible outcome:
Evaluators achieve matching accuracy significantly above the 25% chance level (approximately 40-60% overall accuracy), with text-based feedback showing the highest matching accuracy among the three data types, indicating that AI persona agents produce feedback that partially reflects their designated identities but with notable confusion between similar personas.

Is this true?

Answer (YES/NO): NO